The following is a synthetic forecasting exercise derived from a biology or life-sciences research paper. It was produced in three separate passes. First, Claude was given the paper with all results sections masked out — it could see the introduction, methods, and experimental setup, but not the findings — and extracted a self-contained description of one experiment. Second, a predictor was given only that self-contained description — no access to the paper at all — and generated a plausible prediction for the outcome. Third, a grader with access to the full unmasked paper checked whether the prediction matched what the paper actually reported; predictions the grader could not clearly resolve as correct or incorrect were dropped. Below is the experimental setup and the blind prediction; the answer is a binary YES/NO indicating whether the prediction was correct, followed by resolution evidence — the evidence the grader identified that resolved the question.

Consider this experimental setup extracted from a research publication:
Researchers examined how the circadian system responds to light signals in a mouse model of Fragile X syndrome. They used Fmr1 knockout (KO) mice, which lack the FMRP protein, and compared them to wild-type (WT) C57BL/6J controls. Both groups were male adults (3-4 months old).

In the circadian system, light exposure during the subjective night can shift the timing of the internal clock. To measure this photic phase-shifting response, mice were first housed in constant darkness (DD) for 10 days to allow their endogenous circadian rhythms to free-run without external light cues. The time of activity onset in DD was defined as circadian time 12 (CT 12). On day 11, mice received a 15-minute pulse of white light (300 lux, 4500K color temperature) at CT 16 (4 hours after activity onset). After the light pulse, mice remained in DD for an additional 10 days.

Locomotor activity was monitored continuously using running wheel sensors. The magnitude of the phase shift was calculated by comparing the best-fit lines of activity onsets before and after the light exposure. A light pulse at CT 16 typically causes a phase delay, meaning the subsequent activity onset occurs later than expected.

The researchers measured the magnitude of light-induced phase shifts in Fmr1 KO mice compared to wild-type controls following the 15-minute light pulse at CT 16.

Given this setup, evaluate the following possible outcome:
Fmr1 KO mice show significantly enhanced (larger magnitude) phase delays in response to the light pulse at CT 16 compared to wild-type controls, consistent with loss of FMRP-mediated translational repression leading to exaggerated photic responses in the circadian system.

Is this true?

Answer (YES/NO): NO